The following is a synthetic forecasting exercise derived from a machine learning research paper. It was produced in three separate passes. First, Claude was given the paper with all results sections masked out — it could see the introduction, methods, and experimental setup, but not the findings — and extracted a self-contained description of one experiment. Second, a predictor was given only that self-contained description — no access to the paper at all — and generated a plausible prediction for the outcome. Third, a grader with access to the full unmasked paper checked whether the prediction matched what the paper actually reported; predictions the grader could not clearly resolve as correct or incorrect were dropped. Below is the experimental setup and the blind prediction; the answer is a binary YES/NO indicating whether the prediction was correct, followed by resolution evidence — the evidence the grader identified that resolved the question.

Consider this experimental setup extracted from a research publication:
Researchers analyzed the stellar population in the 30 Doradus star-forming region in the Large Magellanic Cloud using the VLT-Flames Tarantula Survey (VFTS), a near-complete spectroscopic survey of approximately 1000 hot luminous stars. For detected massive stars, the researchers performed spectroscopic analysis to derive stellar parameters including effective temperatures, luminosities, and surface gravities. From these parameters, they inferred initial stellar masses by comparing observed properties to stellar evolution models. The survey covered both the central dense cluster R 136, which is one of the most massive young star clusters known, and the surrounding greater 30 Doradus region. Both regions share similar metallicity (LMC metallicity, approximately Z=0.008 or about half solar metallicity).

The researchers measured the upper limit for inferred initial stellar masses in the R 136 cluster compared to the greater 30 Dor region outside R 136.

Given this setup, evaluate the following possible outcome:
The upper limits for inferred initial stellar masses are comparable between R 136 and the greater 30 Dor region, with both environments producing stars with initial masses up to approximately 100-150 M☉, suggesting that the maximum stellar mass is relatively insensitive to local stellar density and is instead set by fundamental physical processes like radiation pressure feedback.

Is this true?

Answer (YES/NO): NO